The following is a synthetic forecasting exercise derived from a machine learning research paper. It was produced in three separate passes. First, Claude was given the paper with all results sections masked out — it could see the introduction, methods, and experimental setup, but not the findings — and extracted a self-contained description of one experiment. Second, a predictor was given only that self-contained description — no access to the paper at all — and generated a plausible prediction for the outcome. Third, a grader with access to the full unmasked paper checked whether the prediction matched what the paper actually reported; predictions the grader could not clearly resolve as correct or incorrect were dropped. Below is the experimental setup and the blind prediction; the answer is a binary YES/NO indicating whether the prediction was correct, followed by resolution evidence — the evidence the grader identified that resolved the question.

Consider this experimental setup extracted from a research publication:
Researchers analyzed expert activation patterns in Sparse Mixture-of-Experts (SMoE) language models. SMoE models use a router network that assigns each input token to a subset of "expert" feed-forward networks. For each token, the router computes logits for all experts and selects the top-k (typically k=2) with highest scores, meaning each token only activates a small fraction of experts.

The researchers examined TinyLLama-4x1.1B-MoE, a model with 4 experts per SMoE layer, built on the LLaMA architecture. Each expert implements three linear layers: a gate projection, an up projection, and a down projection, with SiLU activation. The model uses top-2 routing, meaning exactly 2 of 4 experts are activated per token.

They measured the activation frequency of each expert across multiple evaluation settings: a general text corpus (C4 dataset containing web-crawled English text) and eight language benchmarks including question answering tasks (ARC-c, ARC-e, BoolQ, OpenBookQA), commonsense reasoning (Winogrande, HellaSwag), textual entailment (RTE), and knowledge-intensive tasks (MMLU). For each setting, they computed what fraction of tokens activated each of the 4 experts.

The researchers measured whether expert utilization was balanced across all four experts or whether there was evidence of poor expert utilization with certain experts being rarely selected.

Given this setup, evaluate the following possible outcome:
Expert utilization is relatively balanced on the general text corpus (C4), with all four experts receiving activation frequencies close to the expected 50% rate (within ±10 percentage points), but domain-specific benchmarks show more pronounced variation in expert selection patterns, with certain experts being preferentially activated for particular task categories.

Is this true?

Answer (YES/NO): NO